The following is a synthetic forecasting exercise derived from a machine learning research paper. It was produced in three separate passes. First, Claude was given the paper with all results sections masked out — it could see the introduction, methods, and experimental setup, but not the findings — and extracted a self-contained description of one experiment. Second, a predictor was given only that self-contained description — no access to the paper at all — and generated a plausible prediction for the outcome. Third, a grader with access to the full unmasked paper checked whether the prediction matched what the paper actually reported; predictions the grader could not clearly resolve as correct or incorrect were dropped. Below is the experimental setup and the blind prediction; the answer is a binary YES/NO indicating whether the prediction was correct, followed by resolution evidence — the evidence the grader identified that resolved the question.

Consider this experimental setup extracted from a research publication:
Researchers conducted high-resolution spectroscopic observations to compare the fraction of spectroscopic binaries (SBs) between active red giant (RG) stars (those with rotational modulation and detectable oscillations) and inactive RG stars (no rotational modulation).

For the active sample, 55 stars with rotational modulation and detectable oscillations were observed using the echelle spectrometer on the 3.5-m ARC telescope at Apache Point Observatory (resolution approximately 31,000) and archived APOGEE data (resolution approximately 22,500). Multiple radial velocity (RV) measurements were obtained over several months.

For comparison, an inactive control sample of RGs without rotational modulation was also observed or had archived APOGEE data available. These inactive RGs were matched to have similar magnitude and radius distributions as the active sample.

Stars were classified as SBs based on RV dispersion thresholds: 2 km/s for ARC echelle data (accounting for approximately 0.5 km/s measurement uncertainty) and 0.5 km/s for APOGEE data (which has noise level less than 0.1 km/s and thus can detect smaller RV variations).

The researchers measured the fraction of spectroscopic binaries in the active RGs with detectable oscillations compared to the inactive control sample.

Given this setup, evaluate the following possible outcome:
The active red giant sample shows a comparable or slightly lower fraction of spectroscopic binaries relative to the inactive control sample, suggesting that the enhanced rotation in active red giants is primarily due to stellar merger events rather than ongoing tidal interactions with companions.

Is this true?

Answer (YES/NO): NO